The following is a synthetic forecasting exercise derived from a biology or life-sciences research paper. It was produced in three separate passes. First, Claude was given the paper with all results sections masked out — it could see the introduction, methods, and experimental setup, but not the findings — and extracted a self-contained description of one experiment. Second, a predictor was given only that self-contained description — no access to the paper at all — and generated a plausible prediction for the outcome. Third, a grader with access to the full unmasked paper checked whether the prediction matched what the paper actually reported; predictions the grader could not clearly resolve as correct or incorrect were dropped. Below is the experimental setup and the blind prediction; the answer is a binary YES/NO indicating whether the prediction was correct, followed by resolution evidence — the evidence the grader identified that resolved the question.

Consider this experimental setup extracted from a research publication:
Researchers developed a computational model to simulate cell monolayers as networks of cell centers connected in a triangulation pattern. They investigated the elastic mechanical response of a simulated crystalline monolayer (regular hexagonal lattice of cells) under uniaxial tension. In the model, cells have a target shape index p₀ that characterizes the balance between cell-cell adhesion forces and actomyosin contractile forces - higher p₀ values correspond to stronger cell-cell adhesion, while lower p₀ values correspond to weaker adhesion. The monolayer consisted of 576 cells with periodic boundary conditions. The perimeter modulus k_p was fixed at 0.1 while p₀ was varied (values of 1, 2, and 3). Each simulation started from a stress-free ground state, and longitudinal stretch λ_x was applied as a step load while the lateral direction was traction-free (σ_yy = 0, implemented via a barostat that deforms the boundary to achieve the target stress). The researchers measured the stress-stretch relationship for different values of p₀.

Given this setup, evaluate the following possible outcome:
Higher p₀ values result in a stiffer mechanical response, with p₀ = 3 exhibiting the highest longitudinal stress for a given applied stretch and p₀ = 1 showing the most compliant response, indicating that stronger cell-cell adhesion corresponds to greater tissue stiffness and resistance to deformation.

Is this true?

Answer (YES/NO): NO